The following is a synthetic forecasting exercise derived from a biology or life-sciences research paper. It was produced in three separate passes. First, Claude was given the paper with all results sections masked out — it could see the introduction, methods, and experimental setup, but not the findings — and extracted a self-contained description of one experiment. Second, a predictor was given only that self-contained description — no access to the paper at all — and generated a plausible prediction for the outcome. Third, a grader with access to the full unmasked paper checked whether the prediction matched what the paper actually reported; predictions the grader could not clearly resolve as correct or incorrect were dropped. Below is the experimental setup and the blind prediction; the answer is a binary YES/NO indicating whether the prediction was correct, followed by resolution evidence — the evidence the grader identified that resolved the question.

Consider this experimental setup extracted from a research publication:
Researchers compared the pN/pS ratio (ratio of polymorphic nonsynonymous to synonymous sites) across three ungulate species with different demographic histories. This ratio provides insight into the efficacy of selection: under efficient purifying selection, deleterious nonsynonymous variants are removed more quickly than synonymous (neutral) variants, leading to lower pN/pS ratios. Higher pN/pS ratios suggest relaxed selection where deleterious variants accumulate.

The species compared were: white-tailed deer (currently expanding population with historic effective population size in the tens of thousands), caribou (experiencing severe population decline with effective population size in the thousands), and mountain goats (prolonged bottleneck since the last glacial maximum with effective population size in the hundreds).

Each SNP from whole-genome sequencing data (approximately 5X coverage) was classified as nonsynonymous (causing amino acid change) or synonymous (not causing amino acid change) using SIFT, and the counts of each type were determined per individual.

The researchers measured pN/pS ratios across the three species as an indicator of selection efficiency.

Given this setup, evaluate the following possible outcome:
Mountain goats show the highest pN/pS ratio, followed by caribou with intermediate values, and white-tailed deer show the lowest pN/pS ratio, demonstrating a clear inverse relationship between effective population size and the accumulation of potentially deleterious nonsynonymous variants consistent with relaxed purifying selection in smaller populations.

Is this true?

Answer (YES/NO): NO